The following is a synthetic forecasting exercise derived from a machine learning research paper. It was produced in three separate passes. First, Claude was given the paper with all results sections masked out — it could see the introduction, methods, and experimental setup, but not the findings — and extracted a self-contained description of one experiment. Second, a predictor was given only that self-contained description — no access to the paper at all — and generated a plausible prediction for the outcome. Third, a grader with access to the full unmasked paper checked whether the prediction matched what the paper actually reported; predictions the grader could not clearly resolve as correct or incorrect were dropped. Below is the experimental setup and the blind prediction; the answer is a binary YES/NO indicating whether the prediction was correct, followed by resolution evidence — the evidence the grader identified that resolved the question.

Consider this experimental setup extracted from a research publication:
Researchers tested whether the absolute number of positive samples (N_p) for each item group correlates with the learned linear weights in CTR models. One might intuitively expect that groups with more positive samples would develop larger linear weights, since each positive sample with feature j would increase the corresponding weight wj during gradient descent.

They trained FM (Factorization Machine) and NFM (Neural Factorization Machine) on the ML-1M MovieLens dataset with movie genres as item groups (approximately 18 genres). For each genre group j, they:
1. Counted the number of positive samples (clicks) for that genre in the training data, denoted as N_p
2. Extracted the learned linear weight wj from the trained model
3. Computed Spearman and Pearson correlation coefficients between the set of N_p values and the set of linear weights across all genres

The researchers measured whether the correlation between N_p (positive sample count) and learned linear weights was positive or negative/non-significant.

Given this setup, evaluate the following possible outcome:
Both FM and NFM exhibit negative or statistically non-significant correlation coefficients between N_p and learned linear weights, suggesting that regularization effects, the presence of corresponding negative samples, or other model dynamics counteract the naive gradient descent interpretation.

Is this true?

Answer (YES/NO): YES